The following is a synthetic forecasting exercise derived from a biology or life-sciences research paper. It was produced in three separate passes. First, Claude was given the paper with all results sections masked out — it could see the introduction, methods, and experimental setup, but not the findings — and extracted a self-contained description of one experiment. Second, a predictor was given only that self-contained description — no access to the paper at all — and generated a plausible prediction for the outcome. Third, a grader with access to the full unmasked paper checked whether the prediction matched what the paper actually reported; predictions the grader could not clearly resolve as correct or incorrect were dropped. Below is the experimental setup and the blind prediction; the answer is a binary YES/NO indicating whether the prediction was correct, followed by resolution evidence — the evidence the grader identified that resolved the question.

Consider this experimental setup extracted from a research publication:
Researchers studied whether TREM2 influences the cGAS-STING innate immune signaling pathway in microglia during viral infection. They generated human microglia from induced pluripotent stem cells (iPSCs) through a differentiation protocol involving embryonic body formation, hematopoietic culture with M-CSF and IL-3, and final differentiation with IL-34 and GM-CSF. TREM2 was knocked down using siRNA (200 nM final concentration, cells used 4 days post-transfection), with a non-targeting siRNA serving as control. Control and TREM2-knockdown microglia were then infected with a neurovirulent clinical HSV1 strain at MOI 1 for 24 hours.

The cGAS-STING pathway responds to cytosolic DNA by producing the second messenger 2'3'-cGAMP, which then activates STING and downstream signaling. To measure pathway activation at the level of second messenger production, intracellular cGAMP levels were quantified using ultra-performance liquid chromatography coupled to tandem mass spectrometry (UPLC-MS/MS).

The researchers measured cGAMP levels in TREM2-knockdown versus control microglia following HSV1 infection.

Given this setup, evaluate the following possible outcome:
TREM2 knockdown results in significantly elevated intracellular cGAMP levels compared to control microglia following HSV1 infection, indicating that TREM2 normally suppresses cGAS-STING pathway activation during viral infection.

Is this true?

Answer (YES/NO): NO